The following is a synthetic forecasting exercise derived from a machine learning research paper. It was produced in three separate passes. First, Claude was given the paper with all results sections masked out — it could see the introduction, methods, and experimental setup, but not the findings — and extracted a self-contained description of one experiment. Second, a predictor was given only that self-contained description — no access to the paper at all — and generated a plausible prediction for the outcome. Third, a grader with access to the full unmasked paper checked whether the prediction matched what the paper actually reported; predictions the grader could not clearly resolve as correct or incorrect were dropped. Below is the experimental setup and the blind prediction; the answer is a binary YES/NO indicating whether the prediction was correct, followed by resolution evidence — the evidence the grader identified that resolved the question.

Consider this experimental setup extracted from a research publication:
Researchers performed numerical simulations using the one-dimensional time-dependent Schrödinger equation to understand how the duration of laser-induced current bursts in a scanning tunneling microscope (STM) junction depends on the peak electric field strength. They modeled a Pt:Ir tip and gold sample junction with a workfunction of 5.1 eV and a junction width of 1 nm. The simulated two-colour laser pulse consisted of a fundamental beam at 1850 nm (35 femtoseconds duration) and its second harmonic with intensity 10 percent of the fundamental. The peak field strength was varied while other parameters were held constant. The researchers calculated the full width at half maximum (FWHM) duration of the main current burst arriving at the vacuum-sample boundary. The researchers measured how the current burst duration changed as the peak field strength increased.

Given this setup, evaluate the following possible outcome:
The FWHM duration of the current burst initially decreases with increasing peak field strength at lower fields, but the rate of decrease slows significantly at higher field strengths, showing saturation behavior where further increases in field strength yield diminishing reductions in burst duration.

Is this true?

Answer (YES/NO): NO